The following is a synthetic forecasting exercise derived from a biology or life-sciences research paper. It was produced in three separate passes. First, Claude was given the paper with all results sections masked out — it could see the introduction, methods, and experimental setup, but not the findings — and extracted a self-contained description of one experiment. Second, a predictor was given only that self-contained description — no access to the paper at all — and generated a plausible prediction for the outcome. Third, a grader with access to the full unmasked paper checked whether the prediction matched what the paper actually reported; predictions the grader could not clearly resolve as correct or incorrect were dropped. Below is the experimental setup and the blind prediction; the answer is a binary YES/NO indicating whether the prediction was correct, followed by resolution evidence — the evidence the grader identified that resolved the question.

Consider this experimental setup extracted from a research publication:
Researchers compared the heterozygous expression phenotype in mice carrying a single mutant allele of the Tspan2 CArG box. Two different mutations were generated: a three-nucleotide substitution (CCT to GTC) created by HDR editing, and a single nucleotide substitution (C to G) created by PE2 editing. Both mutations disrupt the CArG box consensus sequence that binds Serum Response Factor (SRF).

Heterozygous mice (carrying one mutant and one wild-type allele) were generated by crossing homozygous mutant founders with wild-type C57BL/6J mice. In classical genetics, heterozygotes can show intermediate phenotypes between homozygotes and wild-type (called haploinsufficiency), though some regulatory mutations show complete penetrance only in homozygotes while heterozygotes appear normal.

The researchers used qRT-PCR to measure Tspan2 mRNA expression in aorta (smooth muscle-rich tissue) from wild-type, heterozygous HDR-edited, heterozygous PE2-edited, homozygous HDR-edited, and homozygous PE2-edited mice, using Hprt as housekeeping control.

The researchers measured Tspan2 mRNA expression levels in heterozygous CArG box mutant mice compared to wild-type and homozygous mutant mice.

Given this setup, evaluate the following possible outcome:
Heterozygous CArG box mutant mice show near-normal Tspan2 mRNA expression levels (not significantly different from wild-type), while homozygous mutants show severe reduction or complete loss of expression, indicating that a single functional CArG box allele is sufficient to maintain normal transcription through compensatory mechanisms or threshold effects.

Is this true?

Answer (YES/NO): NO